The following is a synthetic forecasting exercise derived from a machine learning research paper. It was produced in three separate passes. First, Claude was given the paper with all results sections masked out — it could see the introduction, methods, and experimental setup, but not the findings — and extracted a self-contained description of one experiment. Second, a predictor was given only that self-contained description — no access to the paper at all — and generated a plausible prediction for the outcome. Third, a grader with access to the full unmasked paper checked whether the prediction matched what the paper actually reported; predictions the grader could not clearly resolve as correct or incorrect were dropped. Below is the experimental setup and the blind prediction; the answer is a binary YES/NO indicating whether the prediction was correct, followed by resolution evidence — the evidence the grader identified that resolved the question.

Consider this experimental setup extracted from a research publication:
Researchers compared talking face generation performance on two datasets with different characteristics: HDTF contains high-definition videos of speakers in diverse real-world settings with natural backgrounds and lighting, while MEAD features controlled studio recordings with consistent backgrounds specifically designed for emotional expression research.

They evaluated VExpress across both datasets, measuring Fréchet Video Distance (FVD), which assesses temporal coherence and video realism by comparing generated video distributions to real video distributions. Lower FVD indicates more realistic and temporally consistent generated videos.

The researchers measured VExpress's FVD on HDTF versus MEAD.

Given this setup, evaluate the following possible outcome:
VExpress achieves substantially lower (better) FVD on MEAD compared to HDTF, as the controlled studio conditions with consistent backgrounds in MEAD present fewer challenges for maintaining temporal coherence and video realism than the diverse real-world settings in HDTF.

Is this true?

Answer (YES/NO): NO